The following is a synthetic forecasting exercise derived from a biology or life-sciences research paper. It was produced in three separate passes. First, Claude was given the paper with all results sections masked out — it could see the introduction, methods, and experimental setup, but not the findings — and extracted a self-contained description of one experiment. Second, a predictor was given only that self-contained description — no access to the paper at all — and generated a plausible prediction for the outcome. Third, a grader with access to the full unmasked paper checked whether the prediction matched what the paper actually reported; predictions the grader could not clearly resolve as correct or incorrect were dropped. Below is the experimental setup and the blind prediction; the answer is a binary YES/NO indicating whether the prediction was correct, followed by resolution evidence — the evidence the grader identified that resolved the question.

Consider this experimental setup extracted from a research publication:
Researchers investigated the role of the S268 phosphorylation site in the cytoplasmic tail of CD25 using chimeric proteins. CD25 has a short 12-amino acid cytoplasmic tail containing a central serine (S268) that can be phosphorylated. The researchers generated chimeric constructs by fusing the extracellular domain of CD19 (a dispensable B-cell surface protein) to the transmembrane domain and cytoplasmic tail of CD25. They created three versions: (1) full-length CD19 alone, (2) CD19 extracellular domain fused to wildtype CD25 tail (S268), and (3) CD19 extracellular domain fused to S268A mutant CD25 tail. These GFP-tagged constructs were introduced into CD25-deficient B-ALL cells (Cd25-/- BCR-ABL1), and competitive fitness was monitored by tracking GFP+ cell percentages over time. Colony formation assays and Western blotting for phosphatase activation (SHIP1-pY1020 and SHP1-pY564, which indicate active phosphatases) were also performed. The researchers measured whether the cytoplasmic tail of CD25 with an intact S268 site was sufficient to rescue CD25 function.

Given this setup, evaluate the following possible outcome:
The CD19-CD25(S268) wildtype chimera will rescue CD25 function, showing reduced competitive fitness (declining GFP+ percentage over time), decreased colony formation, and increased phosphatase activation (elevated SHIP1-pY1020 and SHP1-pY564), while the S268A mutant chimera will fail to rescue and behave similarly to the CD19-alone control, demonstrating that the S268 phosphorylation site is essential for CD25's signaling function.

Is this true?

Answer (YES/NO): NO